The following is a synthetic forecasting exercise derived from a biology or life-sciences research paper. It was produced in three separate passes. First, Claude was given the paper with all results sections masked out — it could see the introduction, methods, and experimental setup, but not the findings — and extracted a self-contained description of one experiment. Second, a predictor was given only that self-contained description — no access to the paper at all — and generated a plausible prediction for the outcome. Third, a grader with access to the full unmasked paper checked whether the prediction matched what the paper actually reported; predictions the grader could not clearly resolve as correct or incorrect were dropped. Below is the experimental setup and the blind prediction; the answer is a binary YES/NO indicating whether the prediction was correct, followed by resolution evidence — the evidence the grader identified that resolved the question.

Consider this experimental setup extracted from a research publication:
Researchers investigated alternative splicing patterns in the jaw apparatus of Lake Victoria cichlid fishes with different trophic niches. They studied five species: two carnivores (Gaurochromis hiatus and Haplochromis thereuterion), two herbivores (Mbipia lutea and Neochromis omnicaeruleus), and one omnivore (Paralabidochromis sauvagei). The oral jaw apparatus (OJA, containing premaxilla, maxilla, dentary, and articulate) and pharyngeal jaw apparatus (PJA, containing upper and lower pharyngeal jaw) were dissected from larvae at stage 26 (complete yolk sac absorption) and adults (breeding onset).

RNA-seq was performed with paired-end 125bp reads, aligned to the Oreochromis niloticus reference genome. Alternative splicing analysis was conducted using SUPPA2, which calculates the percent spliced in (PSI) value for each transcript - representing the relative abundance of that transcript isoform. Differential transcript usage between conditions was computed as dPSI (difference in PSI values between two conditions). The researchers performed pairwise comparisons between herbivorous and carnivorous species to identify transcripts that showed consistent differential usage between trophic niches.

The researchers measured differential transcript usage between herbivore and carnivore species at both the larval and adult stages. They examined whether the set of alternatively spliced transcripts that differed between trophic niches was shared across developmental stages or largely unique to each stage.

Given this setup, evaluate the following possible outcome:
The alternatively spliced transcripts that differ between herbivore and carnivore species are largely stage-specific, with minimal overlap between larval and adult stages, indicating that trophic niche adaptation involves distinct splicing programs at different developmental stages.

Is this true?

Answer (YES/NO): YES